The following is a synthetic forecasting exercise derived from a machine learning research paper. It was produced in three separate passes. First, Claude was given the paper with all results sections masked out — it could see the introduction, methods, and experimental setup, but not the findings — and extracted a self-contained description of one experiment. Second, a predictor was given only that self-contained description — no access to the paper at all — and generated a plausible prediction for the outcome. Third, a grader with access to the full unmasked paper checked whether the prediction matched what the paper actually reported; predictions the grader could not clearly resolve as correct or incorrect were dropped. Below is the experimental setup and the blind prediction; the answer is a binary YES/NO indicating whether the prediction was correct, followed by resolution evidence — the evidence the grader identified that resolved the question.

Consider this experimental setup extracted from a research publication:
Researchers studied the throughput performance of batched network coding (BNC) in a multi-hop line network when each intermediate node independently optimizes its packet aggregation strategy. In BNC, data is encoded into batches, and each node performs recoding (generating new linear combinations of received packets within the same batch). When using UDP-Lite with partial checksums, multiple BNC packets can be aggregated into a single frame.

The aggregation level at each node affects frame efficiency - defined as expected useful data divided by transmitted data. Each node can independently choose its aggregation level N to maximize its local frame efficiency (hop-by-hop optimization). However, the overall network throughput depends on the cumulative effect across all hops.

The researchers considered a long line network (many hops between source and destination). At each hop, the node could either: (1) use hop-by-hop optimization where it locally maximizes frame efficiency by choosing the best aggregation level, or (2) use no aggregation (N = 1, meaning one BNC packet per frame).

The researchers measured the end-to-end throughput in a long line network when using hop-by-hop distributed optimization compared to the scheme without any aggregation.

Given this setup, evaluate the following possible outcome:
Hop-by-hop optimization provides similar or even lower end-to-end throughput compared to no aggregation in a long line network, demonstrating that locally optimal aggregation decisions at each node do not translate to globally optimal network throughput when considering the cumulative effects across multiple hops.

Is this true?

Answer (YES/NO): YES